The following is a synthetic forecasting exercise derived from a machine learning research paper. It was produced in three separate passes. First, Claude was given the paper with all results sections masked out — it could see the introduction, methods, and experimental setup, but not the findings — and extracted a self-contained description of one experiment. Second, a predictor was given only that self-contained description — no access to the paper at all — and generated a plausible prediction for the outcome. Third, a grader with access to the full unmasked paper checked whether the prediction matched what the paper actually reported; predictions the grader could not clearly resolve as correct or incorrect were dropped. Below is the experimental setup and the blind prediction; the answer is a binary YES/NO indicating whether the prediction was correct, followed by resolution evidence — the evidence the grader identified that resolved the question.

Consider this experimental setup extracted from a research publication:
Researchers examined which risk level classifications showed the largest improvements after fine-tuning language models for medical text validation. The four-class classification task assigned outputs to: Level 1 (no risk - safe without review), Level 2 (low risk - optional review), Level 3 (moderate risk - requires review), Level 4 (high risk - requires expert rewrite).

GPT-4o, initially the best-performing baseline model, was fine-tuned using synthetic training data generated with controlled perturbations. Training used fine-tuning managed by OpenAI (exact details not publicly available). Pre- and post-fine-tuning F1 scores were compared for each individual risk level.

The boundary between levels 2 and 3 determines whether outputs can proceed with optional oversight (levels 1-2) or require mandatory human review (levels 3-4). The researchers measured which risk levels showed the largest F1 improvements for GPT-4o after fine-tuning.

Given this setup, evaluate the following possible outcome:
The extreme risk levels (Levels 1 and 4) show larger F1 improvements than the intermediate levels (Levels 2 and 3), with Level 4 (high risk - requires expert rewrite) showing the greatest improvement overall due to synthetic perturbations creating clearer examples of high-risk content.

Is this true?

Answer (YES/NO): NO